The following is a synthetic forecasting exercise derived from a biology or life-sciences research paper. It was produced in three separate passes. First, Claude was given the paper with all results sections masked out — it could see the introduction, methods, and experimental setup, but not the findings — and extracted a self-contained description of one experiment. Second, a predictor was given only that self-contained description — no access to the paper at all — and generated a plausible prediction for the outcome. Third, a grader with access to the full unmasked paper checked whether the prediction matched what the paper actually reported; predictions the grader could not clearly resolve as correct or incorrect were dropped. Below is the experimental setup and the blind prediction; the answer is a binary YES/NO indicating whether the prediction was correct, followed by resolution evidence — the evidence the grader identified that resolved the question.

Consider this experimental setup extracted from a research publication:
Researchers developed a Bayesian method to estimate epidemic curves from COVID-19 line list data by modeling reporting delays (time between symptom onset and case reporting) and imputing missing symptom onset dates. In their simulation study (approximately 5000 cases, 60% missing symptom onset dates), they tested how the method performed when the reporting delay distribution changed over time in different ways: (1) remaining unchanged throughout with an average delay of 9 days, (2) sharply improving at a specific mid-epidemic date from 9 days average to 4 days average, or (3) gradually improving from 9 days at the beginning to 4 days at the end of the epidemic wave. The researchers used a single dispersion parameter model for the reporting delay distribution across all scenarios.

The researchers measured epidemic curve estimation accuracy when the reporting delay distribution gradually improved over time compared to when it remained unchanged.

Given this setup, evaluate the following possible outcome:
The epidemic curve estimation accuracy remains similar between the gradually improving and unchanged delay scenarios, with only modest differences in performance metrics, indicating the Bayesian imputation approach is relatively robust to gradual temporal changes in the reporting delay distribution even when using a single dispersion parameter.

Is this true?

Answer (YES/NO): YES